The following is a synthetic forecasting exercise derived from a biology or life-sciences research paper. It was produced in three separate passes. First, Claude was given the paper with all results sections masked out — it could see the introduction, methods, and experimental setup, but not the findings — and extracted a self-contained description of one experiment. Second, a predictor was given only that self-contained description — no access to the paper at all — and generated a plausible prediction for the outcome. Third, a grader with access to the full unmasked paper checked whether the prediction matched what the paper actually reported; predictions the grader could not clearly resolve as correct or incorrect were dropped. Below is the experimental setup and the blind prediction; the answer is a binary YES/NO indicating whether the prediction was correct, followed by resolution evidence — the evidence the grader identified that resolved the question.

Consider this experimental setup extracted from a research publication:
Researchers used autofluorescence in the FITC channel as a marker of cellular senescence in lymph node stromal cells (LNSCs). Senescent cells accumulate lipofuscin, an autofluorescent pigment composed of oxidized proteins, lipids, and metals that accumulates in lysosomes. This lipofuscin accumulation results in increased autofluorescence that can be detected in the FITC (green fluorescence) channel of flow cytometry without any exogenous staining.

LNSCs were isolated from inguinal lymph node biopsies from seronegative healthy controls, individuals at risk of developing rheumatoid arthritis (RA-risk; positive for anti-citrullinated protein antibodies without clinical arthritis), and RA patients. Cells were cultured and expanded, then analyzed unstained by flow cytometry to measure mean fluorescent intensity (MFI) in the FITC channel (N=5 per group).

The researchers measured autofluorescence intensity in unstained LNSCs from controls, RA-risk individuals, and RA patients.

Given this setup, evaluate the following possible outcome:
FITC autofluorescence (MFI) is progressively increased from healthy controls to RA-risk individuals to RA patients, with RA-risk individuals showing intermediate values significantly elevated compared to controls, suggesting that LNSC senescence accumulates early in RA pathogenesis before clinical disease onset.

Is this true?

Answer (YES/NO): NO